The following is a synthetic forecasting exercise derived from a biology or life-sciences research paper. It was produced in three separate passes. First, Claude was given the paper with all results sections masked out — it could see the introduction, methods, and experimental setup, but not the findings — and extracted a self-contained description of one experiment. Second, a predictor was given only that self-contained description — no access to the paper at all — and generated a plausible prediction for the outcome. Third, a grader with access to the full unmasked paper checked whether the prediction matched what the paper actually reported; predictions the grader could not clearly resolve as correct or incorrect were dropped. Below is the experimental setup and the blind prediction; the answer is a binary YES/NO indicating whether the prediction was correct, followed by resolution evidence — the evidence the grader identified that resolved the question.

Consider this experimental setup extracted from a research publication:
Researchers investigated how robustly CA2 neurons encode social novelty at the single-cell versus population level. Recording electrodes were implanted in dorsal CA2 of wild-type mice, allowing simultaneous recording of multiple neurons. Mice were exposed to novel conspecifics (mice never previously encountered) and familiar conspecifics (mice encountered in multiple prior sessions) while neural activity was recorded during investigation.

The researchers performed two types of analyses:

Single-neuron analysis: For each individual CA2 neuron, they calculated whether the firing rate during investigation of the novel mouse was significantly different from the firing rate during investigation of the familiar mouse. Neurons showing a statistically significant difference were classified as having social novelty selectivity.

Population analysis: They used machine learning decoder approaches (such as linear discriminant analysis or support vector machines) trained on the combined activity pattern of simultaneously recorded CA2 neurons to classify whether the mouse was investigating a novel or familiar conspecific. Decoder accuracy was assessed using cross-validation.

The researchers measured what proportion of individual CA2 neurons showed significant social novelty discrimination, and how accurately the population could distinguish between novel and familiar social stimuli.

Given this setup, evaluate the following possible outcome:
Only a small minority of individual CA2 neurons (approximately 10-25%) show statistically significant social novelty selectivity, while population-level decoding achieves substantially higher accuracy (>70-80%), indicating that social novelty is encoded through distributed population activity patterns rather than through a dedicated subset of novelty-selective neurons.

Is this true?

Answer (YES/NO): NO